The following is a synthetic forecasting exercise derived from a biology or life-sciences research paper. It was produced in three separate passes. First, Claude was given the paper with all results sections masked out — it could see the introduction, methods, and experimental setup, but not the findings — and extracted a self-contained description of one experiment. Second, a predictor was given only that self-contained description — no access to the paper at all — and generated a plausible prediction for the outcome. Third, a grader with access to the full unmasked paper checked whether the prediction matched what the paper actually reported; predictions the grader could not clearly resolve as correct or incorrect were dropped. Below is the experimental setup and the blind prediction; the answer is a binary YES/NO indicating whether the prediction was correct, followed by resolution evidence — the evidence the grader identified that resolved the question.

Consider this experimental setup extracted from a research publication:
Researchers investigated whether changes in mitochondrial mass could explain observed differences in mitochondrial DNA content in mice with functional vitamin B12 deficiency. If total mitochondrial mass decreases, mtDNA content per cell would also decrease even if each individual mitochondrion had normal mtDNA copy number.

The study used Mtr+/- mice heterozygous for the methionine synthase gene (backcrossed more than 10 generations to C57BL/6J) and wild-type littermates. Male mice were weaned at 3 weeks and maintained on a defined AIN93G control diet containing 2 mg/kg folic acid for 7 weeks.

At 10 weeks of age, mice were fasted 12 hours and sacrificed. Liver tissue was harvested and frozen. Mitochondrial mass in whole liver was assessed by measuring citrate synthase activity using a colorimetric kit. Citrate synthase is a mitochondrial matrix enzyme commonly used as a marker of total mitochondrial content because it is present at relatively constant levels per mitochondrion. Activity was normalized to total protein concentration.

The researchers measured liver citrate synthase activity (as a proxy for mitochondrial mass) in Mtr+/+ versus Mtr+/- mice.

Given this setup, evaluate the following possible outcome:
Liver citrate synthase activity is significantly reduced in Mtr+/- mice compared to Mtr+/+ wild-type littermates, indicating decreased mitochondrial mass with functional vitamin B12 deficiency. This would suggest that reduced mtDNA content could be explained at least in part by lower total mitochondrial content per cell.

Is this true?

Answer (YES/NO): NO